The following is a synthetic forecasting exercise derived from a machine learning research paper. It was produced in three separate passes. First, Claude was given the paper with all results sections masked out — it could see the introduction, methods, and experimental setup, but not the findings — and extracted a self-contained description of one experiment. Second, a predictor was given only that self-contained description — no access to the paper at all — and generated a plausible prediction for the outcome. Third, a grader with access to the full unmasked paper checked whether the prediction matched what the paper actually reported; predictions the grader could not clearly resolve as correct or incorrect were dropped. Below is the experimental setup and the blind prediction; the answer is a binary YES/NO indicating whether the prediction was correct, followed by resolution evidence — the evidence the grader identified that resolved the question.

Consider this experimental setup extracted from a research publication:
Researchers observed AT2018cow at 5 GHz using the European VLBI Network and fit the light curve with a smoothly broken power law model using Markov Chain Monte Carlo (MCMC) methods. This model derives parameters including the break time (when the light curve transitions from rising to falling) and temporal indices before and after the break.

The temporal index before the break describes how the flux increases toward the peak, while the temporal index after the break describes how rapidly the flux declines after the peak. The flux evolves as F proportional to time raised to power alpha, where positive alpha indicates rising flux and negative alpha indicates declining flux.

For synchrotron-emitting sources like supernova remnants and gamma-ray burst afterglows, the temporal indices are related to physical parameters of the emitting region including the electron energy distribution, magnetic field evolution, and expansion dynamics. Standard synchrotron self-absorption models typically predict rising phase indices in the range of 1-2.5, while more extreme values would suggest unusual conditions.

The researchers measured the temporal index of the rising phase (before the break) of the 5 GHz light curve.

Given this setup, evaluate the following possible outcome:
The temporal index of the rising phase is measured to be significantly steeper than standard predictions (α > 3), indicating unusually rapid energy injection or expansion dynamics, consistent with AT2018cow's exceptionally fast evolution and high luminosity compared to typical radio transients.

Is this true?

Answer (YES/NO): NO